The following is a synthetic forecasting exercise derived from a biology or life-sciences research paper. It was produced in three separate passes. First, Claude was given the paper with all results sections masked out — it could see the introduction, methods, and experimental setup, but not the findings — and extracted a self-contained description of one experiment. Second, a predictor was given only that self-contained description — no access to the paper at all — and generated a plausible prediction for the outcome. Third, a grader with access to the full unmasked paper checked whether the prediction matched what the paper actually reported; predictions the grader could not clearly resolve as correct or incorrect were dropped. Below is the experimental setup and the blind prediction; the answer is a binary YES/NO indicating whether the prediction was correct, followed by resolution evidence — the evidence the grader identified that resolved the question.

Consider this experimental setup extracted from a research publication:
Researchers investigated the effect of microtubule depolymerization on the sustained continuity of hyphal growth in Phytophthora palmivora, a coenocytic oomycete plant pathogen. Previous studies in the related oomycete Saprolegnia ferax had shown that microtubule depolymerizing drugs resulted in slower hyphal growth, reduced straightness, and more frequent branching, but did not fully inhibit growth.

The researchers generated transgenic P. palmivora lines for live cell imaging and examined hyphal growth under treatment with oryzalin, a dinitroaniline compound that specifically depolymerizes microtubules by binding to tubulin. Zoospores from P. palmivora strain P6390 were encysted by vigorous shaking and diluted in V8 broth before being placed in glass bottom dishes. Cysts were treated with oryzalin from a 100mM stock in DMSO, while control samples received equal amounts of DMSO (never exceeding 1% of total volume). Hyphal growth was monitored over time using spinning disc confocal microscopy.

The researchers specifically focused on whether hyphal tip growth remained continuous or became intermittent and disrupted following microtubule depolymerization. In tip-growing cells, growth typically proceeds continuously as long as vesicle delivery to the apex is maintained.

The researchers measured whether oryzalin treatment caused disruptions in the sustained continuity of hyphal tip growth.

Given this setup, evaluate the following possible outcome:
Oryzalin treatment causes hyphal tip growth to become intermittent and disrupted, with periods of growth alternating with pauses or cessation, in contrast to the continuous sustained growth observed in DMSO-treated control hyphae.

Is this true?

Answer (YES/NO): YES